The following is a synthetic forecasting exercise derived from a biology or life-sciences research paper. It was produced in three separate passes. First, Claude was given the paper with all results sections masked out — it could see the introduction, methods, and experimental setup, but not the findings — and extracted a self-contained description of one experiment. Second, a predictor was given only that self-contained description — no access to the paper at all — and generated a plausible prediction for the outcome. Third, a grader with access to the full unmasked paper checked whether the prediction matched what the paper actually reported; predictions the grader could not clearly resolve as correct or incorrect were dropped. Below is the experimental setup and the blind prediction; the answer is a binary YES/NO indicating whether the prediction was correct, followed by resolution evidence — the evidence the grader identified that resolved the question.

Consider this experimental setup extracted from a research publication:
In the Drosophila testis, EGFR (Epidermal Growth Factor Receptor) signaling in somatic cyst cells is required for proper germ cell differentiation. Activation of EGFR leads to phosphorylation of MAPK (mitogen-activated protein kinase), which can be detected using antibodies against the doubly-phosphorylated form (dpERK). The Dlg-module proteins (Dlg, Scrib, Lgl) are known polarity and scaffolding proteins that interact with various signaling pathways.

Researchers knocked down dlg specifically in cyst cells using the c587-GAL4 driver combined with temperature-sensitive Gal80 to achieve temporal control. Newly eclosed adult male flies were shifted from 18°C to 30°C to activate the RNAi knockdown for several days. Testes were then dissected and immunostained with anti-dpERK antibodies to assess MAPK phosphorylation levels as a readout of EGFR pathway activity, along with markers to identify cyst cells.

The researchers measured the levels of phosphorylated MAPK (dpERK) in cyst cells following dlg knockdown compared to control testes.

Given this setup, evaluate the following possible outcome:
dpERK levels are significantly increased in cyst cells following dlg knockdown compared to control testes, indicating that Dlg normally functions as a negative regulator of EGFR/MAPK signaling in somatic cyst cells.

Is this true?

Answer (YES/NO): YES